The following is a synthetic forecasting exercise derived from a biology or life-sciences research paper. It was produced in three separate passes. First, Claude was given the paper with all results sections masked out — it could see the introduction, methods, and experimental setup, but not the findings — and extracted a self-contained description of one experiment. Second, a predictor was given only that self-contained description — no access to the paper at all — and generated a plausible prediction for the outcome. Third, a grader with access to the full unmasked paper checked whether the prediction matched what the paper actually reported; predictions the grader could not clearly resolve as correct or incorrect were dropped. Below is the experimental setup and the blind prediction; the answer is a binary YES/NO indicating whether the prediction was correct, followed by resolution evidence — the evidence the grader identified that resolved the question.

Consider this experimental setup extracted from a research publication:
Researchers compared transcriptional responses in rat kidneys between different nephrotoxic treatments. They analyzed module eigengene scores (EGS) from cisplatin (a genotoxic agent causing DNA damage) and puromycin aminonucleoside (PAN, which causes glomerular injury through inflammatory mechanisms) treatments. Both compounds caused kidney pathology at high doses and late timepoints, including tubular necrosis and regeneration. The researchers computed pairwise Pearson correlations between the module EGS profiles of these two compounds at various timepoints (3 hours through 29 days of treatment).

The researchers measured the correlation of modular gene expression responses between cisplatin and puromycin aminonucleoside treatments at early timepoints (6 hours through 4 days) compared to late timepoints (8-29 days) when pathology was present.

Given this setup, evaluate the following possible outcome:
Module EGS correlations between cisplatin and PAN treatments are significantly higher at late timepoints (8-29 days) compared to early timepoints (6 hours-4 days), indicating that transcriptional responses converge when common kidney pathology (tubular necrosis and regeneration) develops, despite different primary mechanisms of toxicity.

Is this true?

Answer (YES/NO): YES